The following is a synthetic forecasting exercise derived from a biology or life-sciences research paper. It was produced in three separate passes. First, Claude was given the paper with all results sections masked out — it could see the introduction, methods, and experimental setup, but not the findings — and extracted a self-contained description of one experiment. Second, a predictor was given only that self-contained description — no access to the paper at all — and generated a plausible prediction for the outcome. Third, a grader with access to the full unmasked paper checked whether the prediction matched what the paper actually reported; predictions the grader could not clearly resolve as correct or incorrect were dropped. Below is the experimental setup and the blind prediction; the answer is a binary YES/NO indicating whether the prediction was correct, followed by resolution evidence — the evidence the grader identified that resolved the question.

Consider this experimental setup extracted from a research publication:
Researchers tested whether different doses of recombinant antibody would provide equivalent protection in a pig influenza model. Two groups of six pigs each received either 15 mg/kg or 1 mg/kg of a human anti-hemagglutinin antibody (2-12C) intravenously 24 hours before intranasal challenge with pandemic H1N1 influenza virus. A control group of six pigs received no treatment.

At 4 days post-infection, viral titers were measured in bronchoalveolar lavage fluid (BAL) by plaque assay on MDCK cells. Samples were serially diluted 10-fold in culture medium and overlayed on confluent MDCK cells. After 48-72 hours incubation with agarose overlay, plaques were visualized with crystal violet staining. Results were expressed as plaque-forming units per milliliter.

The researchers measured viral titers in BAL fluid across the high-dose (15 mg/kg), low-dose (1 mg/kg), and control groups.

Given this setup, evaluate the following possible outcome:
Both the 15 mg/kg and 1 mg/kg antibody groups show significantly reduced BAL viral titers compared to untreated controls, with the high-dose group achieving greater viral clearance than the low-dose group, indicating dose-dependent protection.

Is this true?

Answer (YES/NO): NO